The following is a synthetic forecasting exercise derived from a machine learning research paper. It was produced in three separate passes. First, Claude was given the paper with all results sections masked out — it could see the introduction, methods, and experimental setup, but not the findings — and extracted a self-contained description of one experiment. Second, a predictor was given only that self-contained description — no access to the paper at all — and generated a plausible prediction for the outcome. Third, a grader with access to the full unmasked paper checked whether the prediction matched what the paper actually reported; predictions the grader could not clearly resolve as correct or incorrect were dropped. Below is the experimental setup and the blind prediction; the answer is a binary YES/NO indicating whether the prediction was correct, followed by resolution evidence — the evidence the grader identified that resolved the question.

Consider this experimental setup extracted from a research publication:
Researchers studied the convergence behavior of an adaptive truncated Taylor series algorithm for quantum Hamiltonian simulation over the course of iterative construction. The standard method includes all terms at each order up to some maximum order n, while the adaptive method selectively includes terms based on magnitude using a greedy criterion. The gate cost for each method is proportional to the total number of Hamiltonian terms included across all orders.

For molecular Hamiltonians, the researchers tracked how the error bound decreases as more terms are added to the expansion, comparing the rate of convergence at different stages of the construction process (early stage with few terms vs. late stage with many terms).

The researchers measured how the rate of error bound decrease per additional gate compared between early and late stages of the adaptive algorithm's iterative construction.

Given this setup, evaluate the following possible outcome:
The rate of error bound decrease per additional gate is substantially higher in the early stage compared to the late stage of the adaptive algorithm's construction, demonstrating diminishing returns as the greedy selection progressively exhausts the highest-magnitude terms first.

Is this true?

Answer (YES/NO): YES